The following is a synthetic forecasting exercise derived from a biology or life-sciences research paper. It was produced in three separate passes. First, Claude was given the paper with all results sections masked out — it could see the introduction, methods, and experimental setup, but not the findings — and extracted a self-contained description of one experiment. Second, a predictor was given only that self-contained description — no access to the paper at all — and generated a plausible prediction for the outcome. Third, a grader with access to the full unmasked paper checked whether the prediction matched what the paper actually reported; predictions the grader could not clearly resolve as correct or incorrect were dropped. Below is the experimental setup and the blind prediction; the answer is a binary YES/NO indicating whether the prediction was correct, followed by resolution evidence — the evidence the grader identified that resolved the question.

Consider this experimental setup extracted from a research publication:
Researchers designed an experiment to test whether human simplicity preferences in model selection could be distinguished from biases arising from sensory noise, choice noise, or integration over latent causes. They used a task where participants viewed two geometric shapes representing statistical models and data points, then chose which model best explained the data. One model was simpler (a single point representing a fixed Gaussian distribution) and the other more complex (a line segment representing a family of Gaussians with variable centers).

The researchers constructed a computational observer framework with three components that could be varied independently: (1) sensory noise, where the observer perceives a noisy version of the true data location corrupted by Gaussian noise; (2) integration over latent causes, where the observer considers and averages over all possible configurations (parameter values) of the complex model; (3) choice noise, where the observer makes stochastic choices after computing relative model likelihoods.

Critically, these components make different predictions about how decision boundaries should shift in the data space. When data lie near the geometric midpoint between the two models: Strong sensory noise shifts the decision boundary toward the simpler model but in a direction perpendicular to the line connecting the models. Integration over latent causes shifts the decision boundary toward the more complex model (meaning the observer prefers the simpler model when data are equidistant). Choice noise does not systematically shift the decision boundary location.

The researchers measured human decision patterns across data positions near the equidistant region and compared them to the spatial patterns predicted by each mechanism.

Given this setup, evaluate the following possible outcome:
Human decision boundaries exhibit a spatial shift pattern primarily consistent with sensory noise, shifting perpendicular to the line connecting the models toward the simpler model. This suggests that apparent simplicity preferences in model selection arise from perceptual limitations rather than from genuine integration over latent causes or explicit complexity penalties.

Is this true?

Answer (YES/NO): NO